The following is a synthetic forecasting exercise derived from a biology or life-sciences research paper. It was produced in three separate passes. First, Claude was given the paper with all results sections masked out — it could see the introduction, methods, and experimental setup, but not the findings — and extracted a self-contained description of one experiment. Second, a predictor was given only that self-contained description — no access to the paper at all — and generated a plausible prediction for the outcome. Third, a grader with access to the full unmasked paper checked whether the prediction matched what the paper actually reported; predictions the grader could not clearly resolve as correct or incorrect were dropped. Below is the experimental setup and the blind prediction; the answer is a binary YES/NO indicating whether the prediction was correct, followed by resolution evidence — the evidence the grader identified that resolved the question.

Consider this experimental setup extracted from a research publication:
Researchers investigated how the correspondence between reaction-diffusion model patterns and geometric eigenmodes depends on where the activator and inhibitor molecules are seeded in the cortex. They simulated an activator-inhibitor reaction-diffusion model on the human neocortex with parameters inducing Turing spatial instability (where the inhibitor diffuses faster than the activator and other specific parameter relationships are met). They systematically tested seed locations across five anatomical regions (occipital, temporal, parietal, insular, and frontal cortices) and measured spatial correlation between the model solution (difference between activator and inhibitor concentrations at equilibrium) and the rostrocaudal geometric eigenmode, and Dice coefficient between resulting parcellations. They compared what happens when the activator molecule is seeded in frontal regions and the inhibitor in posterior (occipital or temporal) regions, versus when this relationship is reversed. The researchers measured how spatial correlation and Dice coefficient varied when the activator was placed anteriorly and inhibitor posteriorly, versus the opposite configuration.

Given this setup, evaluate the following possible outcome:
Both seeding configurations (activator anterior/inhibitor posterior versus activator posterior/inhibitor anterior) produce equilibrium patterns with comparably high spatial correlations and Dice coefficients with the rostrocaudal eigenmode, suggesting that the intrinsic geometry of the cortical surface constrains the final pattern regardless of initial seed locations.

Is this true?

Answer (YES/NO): NO